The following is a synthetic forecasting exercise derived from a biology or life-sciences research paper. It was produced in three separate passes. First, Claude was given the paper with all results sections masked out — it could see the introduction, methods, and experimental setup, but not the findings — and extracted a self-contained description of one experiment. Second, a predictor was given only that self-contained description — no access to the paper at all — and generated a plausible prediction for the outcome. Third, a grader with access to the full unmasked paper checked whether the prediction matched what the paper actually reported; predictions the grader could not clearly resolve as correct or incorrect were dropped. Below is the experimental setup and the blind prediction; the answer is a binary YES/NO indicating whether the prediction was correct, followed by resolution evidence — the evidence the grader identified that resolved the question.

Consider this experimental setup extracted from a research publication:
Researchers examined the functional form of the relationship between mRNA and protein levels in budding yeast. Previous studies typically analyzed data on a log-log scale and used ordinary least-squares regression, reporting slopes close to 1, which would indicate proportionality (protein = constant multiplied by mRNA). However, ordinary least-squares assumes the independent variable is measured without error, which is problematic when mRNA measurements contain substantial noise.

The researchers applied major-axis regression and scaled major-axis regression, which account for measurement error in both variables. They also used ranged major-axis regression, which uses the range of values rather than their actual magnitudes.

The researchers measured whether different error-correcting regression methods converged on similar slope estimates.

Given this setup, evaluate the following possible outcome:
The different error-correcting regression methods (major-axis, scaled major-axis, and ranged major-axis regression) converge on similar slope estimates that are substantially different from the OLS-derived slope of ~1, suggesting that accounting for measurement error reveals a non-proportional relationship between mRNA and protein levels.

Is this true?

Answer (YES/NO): YES